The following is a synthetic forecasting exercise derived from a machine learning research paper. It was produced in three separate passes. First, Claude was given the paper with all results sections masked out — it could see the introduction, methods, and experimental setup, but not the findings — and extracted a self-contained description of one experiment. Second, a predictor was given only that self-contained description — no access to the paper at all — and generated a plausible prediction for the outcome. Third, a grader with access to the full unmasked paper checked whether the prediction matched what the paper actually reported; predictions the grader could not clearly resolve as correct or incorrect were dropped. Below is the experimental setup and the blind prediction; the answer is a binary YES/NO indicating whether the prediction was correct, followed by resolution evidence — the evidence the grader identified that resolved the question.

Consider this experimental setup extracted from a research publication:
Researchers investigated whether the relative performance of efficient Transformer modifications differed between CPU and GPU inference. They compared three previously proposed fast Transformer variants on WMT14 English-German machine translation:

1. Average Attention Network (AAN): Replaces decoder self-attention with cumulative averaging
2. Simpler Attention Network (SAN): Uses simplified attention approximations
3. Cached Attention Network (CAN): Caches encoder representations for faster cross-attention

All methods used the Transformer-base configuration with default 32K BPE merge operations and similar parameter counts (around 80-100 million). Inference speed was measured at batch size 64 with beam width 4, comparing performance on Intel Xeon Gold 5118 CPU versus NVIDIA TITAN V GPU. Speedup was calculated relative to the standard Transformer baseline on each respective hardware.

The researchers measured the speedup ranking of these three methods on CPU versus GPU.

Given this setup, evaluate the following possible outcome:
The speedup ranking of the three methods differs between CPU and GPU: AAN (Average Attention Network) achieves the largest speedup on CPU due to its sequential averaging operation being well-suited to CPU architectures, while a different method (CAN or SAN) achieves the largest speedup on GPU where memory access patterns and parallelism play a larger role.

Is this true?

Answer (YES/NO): YES